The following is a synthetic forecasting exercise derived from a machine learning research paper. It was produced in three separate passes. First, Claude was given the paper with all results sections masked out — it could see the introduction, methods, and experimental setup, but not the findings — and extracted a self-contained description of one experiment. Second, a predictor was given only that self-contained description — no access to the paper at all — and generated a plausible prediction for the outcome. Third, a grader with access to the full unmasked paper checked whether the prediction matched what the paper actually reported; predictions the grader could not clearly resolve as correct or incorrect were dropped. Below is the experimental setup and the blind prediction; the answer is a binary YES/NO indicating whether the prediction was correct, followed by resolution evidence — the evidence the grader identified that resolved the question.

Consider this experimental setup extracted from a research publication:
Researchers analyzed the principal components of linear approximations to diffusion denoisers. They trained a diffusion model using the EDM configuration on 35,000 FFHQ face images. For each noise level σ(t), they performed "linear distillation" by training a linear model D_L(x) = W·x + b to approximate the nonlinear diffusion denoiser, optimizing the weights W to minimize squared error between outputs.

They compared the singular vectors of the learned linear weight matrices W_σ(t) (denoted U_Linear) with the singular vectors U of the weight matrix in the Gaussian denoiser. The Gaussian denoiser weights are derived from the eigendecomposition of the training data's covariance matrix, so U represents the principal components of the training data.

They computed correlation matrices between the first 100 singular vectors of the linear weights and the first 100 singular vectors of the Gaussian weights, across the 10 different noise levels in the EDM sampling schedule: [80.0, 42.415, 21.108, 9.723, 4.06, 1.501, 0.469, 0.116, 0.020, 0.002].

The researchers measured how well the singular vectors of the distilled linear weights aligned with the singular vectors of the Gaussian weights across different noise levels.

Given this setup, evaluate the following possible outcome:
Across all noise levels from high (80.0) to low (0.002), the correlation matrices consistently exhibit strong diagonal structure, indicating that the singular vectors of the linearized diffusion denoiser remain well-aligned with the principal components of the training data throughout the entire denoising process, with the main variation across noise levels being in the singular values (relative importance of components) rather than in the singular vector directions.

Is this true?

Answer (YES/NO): NO